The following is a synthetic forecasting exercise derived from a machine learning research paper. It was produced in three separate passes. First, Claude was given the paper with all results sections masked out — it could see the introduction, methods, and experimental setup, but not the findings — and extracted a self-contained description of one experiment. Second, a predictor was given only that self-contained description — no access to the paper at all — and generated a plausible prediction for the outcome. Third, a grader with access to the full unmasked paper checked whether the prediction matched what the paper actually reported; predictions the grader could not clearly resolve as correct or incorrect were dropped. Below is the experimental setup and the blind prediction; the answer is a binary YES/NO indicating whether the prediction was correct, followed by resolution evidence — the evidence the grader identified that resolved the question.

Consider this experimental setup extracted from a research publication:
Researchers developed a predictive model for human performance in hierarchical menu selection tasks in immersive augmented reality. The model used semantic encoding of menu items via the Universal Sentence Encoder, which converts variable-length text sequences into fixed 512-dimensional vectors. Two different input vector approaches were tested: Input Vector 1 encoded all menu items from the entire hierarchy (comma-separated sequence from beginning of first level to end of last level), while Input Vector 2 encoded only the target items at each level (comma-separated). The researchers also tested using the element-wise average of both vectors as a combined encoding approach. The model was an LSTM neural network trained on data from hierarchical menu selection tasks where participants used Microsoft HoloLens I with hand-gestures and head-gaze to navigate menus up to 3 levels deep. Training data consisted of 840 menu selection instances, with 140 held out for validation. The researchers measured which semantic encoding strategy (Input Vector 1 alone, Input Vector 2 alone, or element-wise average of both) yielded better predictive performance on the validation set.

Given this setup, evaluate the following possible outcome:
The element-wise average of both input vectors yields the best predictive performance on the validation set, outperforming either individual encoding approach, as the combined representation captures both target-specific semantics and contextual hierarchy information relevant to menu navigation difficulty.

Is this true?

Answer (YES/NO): YES